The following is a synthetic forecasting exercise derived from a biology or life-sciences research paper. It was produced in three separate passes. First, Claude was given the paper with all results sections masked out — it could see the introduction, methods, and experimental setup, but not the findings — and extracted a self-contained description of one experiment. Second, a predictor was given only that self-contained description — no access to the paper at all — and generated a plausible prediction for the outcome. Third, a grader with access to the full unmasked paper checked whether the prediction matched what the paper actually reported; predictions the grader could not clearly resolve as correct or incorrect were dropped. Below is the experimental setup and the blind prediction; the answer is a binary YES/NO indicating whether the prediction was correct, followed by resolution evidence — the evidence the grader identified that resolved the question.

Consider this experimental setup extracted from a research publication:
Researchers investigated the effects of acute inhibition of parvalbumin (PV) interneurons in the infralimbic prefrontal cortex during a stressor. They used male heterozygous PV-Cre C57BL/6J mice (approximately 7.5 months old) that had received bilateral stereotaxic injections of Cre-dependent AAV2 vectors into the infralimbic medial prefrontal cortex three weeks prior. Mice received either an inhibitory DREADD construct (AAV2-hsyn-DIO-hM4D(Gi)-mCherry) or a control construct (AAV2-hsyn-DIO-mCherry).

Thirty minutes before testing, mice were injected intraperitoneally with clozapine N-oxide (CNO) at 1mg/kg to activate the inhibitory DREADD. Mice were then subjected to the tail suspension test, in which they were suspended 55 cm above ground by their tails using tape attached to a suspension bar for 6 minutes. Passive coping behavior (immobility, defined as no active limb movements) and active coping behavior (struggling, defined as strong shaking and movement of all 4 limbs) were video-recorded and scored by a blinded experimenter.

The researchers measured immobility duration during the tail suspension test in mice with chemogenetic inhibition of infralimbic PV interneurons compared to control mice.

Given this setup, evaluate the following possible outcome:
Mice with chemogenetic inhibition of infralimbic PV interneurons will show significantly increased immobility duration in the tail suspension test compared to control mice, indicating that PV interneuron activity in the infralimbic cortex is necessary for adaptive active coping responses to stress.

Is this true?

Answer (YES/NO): YES